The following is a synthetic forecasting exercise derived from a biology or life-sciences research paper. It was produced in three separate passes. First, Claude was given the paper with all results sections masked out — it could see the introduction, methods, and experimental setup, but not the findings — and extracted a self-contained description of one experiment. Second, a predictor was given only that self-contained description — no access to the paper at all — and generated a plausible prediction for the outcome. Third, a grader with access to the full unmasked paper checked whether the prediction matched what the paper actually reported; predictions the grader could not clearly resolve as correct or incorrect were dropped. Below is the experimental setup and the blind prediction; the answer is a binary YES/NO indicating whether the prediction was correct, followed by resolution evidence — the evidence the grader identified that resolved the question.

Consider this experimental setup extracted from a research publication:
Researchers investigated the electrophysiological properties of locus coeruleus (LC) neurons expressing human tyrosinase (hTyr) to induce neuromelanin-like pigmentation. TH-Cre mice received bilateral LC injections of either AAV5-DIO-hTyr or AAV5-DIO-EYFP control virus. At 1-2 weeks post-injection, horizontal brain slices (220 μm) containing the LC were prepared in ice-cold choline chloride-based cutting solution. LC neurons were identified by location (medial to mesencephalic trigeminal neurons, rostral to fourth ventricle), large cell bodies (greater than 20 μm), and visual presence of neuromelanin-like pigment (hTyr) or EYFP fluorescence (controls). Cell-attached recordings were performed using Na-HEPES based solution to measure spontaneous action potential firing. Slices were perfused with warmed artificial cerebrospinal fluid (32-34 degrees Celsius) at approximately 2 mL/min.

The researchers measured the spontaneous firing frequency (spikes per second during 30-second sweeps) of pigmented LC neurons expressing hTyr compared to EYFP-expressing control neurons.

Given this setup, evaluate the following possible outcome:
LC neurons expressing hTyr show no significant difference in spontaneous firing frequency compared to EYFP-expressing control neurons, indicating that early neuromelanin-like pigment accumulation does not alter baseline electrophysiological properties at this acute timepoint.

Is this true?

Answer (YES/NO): NO